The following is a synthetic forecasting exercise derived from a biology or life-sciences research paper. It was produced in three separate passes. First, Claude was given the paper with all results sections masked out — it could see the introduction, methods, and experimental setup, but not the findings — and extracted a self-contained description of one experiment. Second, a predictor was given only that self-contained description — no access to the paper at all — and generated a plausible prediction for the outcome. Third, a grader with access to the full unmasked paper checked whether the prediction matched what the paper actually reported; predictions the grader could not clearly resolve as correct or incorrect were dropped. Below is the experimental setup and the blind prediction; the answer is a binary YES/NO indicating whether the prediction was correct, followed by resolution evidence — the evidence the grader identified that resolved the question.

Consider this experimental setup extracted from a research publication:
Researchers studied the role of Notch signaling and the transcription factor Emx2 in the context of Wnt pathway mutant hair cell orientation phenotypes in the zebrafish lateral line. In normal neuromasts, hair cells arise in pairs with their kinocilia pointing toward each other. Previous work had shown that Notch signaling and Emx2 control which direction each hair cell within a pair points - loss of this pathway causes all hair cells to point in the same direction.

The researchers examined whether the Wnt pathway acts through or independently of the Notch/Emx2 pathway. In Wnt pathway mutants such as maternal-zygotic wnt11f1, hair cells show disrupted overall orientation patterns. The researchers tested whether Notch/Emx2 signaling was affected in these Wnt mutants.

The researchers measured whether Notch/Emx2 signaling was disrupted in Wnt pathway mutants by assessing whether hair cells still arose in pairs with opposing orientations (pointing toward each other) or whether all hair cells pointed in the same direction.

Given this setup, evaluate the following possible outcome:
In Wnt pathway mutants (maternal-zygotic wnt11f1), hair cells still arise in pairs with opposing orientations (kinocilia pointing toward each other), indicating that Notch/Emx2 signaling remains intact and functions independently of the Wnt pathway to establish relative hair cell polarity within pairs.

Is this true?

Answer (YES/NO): YES